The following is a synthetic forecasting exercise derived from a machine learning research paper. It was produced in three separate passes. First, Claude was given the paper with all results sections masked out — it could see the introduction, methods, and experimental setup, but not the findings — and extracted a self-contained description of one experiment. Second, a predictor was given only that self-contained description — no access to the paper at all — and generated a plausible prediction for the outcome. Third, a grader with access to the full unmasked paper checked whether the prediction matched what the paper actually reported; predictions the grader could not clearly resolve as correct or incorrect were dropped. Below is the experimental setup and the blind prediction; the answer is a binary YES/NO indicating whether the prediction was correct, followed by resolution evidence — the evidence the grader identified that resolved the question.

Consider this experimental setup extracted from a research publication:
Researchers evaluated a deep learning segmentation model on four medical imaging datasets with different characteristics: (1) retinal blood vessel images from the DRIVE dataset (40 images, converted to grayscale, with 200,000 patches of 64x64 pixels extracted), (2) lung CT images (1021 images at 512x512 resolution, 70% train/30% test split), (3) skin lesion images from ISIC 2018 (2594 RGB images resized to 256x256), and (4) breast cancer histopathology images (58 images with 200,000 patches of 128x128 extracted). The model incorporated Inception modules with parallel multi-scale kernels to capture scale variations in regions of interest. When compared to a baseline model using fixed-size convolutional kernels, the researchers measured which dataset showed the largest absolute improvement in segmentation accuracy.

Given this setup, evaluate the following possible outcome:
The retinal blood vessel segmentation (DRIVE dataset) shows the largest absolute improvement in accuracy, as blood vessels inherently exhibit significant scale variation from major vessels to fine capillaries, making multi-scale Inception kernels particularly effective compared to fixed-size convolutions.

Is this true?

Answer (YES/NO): NO